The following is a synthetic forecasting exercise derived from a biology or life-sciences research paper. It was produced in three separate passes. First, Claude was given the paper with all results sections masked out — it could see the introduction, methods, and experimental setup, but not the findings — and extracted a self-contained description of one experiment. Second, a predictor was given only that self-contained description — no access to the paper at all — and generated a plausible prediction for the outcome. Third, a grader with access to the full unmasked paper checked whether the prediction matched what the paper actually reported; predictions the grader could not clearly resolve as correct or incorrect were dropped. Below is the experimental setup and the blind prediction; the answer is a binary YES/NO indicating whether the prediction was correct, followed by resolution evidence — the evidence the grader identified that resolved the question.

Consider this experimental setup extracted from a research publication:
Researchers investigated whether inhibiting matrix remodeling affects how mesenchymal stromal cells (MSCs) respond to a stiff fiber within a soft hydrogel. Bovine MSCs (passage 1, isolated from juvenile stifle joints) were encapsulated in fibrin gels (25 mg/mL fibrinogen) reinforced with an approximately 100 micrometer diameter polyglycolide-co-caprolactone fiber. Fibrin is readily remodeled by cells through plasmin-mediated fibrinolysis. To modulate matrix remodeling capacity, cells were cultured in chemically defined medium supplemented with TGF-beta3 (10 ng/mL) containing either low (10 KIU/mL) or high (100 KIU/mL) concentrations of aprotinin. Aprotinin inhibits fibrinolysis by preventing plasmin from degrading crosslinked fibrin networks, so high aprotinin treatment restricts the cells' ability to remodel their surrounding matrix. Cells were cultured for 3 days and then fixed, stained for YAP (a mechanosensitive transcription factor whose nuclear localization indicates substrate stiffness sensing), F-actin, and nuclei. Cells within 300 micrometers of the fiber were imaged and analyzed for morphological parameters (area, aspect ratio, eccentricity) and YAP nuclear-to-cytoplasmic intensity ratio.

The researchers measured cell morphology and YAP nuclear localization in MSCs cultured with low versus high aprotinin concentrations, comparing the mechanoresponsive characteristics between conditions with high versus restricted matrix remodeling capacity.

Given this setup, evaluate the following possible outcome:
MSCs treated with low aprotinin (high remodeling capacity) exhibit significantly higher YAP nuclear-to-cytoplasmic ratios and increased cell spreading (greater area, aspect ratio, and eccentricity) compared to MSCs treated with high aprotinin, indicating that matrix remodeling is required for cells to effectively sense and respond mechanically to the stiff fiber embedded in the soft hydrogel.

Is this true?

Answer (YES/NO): NO